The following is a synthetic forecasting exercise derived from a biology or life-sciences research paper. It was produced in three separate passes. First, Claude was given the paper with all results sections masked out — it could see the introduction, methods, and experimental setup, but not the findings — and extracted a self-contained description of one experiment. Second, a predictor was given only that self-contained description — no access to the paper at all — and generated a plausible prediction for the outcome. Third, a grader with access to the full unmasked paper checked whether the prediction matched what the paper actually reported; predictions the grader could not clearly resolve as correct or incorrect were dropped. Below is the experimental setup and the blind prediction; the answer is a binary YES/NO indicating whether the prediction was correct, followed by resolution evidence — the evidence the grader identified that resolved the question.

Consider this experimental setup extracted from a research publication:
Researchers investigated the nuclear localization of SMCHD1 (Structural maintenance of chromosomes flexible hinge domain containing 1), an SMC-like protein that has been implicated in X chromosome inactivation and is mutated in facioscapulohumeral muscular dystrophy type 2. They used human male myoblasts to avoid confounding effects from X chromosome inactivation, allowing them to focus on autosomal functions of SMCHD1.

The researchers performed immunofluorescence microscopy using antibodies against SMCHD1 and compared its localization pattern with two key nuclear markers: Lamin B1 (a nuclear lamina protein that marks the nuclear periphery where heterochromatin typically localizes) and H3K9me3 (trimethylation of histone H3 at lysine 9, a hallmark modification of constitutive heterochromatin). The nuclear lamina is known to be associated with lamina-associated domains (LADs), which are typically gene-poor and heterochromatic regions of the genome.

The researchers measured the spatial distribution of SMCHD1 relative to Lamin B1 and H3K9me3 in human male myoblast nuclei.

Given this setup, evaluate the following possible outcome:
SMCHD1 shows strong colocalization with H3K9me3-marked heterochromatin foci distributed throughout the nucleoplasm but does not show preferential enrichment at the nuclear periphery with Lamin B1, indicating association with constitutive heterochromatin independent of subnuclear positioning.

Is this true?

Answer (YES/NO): NO